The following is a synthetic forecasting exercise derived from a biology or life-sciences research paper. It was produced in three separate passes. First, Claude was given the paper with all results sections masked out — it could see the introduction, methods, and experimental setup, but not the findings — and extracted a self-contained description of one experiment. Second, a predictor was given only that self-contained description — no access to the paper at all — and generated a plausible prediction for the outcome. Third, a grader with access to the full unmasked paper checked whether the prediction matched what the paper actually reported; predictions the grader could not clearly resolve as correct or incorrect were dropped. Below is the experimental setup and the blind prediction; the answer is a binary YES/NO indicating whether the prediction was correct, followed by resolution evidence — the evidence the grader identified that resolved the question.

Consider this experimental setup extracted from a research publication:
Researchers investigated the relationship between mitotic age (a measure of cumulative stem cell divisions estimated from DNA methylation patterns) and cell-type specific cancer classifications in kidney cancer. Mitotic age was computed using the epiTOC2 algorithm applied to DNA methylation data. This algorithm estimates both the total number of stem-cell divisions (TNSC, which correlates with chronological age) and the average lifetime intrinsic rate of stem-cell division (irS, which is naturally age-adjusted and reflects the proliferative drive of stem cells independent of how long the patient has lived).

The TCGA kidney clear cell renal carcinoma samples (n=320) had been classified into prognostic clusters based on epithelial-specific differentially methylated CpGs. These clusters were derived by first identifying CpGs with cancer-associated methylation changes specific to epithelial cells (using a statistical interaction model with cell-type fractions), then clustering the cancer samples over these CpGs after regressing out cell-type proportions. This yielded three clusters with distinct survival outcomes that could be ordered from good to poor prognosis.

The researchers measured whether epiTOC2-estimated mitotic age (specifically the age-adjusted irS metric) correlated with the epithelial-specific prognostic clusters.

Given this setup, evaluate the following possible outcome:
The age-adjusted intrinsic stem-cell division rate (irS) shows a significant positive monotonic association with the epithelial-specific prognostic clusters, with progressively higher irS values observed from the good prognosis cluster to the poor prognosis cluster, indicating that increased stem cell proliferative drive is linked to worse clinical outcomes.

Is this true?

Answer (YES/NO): YES